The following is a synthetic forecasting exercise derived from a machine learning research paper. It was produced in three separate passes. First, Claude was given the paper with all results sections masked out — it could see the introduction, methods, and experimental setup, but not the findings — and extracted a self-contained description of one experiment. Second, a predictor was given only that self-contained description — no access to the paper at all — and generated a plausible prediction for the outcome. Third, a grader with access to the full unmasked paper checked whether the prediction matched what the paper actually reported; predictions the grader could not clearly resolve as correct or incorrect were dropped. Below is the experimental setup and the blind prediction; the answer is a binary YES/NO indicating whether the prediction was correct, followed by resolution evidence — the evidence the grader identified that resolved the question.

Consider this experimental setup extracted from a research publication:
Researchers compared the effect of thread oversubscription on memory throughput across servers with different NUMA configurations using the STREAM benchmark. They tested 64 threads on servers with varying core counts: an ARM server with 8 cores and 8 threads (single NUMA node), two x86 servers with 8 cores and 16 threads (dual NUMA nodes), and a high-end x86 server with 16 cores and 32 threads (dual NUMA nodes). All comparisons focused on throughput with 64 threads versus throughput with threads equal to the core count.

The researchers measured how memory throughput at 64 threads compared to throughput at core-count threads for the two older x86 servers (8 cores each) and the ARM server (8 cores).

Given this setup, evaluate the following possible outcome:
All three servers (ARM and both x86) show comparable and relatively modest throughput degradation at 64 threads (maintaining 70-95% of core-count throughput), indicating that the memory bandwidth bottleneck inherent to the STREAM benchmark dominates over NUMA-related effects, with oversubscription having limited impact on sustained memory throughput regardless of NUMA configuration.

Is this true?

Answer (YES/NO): NO